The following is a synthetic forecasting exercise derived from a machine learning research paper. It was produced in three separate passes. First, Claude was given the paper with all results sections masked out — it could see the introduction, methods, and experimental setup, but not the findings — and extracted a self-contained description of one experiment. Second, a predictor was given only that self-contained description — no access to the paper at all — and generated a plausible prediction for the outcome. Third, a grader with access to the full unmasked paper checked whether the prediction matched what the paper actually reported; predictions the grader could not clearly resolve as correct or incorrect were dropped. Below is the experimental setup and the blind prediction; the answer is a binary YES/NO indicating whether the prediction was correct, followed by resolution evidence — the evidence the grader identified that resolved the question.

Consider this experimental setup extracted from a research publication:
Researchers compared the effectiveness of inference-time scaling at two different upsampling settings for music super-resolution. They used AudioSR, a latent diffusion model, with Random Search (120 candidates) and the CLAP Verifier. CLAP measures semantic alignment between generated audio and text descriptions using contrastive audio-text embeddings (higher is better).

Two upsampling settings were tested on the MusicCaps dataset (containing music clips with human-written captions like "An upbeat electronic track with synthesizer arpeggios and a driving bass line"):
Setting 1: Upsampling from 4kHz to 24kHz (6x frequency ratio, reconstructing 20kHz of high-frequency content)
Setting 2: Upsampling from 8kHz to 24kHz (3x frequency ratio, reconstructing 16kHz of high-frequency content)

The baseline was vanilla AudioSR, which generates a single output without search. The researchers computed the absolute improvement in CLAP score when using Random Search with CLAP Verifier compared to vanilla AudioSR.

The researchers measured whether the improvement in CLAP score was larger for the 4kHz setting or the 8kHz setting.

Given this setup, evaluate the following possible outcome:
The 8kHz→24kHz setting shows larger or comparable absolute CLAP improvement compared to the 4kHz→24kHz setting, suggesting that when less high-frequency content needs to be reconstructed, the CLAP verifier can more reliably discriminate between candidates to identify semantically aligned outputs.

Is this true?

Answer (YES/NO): NO